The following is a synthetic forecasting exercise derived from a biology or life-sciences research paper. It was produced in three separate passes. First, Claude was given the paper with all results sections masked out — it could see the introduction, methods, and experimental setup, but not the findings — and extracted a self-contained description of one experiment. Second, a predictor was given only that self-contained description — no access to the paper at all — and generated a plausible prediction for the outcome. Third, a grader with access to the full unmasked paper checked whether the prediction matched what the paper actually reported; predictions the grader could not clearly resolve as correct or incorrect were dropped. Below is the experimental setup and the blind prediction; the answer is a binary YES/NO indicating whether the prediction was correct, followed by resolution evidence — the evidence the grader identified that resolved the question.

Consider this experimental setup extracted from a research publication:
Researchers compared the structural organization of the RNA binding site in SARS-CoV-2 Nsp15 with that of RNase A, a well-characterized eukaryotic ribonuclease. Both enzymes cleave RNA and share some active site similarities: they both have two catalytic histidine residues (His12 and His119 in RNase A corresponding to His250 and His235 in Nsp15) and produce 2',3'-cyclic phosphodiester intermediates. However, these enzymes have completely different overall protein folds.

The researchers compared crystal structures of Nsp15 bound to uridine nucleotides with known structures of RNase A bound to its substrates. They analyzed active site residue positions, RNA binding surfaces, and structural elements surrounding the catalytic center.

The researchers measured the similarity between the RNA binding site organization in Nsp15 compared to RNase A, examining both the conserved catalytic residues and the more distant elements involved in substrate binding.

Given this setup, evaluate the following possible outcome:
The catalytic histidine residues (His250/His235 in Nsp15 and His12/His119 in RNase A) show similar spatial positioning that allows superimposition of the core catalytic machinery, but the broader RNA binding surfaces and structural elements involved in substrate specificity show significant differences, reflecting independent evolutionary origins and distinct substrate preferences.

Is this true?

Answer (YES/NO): NO